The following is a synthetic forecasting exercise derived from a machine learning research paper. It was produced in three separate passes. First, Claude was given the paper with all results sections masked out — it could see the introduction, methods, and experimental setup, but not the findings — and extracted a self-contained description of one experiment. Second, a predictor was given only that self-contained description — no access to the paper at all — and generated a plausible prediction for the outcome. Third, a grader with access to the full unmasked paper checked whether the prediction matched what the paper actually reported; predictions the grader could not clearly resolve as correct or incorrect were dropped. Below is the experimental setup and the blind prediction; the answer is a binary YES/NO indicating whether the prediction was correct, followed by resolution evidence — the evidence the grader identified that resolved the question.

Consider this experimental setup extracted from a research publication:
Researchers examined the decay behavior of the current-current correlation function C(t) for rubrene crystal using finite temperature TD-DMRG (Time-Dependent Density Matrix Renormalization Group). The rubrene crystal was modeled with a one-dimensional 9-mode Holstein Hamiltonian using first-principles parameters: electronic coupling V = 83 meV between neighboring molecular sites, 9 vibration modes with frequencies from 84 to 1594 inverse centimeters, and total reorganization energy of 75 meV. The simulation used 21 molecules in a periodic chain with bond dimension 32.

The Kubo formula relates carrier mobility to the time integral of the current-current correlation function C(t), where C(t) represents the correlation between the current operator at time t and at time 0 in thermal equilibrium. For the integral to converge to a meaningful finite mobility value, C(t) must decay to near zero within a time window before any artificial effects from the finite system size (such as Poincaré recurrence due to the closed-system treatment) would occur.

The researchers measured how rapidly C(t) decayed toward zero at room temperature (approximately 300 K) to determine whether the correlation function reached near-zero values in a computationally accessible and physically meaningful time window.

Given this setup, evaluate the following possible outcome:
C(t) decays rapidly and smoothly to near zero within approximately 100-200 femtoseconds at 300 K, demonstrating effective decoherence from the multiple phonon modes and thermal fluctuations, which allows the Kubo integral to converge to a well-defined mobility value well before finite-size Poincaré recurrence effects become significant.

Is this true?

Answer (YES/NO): YES